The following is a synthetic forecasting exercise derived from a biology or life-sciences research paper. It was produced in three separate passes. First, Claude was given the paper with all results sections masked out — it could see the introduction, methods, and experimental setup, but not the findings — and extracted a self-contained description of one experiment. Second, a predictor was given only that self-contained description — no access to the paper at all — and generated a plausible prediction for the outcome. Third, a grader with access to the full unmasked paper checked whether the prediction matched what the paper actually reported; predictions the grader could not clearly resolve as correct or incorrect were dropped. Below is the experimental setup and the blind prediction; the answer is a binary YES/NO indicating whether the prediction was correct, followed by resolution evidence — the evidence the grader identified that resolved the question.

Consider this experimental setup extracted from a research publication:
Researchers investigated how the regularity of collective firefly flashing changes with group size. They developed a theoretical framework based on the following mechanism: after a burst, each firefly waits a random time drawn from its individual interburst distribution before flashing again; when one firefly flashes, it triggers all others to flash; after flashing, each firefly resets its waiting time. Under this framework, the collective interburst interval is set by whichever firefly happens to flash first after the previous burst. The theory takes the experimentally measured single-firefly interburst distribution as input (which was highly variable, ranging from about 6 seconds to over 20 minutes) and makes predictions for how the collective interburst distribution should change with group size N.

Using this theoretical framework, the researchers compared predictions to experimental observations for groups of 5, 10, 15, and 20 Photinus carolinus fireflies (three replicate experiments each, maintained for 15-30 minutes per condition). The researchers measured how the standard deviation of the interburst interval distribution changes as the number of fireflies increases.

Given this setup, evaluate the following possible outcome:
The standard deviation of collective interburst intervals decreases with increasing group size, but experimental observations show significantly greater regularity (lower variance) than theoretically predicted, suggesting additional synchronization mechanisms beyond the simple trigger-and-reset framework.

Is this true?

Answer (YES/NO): NO